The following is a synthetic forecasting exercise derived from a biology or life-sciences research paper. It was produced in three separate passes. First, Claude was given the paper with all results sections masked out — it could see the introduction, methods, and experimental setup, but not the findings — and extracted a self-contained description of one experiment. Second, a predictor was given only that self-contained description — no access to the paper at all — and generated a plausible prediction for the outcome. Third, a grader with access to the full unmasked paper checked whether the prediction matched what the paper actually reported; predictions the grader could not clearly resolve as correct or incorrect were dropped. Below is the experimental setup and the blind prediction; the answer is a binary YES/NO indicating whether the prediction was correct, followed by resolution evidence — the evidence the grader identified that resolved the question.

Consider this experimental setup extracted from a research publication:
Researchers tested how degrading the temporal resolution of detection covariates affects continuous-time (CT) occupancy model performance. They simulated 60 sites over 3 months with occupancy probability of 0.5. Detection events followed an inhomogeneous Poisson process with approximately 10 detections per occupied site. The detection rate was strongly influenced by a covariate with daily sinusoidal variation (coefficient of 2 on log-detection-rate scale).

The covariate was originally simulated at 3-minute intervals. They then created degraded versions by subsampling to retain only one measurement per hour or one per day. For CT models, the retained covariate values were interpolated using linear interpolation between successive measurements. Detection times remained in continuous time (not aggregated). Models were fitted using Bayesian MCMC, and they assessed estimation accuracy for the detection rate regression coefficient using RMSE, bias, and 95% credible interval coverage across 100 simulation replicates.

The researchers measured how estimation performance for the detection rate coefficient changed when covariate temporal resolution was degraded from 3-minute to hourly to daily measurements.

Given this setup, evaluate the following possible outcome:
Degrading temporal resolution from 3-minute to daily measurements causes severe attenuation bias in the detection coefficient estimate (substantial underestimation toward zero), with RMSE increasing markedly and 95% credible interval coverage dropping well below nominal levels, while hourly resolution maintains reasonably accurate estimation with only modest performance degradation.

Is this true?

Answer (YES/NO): NO